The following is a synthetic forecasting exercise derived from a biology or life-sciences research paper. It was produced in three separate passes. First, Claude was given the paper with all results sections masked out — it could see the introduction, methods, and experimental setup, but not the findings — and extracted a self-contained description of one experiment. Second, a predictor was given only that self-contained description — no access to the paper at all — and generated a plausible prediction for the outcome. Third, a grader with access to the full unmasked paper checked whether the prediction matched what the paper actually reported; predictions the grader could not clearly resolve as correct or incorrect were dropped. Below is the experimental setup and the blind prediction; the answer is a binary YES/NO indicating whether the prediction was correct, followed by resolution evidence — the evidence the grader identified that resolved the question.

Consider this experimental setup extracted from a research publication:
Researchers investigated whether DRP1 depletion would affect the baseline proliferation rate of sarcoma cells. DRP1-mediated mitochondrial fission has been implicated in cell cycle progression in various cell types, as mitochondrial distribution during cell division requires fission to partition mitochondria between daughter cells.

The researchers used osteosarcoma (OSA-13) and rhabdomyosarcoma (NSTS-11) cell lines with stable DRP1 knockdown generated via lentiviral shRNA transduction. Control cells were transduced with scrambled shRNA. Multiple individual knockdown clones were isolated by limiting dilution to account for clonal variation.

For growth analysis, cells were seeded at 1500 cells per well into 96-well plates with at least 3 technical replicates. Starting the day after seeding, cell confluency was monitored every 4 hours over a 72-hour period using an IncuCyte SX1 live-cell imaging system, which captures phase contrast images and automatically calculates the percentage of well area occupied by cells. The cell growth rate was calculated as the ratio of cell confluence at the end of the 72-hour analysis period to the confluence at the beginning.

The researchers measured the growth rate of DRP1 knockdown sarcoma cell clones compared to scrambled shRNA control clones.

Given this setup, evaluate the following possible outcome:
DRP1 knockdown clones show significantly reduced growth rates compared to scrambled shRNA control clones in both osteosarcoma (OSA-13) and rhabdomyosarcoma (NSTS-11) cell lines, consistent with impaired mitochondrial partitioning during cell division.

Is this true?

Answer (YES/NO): NO